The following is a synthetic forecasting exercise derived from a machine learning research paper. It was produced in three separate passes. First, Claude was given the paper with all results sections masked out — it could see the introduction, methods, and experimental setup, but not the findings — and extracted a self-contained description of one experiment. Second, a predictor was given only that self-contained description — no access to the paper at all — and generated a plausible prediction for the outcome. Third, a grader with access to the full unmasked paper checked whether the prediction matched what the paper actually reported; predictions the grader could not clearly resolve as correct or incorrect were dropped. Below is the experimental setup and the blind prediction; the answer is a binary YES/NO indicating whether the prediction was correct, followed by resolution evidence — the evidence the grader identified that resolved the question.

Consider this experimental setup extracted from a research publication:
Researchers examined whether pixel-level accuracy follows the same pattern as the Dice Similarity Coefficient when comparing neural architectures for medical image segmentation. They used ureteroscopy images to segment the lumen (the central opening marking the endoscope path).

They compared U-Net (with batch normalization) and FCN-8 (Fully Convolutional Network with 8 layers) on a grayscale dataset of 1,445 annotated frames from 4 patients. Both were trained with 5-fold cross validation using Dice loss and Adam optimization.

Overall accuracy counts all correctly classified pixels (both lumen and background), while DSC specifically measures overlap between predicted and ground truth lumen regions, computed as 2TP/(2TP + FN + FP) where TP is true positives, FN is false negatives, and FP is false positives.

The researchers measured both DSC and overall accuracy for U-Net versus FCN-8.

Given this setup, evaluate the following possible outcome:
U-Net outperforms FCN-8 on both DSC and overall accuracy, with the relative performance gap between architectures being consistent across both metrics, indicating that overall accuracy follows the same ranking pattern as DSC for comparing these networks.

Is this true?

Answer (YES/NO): NO